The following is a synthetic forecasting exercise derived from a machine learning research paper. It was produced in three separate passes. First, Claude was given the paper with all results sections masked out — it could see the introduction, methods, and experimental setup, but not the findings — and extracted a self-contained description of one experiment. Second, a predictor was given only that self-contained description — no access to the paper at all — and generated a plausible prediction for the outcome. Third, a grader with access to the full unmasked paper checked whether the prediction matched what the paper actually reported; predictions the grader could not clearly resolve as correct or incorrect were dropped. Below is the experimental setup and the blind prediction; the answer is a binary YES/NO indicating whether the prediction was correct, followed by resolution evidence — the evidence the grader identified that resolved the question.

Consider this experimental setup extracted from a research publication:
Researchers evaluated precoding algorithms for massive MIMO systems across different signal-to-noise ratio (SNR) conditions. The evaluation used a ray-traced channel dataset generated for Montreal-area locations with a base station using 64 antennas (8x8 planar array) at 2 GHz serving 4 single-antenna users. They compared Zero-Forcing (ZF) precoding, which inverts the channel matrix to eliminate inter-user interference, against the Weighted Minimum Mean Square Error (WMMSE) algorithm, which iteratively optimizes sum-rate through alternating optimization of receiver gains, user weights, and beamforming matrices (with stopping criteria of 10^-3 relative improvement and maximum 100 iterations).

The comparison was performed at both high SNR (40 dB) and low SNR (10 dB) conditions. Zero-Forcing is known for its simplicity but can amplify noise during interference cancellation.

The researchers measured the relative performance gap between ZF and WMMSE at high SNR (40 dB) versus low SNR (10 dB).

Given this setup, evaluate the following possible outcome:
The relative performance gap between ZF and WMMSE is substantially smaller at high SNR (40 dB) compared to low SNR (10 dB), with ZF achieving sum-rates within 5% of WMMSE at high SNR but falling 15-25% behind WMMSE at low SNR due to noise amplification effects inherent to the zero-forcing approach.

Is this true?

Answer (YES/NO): NO